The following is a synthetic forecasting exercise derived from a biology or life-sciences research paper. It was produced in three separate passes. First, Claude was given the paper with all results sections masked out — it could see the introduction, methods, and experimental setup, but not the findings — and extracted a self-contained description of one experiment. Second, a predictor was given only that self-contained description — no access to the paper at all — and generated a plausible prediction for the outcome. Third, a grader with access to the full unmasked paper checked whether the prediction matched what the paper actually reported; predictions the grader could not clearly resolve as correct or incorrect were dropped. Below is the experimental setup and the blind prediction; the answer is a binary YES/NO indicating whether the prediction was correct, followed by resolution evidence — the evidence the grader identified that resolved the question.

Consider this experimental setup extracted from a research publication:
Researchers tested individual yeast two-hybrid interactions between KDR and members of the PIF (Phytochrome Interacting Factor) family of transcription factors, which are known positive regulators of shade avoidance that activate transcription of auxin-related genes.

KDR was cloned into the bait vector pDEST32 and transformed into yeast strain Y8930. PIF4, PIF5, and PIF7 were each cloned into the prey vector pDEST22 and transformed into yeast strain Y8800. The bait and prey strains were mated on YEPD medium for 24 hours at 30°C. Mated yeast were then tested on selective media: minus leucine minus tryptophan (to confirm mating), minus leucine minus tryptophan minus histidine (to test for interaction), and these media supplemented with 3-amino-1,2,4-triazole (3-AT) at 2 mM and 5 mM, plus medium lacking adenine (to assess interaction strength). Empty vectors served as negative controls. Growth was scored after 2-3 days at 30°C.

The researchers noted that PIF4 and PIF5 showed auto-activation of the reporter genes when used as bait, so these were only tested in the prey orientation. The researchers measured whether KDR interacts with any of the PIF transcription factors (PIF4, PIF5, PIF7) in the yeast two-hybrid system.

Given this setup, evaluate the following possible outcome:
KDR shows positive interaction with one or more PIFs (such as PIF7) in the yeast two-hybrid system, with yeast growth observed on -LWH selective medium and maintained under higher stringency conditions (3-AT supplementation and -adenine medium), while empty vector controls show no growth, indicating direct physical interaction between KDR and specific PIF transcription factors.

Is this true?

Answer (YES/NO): NO